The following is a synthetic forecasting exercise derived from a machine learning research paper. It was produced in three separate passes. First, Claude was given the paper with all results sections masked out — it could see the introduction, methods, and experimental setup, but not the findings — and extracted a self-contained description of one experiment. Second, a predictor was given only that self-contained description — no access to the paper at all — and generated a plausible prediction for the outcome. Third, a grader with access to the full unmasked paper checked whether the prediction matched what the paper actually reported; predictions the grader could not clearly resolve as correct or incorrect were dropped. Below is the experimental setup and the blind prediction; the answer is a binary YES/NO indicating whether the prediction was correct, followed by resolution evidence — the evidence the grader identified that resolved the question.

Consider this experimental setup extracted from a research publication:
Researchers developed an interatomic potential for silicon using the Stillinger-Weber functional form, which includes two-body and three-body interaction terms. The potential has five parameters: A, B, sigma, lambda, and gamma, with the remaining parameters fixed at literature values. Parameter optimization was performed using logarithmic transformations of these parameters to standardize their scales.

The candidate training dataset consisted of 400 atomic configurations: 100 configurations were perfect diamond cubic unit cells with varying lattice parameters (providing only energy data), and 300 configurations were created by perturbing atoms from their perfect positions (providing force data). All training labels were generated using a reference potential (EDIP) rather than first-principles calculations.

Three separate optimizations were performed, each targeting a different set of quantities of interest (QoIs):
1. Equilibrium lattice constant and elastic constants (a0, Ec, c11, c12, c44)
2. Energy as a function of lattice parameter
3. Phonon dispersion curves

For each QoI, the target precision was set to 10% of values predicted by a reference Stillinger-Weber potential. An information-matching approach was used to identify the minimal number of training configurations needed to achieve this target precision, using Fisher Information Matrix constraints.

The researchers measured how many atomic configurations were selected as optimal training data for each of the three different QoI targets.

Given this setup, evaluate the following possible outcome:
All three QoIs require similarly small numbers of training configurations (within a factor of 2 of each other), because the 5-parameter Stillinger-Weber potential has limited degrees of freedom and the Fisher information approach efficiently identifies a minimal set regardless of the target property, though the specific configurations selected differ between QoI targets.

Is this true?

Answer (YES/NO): YES